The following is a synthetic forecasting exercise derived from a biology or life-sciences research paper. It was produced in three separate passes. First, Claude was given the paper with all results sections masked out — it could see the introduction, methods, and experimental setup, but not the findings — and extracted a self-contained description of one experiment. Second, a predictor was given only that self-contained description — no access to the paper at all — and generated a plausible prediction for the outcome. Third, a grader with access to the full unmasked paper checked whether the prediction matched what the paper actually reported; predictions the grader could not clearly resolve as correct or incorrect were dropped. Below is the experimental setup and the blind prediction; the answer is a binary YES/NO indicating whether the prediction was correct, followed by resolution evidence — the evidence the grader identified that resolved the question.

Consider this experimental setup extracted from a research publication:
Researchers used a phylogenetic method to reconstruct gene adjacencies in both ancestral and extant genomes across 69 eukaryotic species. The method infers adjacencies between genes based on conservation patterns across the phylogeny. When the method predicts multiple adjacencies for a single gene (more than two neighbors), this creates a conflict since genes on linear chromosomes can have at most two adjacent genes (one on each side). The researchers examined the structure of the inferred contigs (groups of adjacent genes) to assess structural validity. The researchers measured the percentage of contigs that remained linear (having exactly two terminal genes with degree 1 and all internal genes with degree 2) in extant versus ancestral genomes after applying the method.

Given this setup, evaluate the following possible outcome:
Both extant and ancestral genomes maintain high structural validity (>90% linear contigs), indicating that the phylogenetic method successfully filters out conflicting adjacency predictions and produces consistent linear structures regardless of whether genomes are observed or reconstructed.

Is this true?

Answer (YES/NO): NO